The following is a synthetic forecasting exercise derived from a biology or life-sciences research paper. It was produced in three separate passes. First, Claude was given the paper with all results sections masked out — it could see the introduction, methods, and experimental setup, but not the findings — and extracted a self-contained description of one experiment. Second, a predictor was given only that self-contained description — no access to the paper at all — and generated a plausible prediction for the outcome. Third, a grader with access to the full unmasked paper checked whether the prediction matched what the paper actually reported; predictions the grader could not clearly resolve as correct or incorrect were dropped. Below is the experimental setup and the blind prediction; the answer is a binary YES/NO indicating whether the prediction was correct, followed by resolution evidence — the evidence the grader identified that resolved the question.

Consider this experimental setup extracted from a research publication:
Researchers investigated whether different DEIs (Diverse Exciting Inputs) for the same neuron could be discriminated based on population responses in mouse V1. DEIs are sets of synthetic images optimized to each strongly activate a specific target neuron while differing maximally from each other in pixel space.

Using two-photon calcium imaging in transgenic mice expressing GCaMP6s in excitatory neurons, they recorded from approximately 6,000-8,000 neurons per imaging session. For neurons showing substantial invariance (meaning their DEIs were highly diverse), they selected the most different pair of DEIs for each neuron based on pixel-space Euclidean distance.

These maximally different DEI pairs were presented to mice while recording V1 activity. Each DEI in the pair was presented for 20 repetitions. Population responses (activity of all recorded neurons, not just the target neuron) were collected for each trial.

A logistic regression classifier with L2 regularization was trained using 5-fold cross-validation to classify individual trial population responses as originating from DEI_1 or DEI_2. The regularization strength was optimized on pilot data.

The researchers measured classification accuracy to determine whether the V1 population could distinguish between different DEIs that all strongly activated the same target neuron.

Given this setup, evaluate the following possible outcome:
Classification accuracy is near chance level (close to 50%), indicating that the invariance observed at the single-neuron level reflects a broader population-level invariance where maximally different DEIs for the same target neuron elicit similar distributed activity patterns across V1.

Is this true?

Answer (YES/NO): NO